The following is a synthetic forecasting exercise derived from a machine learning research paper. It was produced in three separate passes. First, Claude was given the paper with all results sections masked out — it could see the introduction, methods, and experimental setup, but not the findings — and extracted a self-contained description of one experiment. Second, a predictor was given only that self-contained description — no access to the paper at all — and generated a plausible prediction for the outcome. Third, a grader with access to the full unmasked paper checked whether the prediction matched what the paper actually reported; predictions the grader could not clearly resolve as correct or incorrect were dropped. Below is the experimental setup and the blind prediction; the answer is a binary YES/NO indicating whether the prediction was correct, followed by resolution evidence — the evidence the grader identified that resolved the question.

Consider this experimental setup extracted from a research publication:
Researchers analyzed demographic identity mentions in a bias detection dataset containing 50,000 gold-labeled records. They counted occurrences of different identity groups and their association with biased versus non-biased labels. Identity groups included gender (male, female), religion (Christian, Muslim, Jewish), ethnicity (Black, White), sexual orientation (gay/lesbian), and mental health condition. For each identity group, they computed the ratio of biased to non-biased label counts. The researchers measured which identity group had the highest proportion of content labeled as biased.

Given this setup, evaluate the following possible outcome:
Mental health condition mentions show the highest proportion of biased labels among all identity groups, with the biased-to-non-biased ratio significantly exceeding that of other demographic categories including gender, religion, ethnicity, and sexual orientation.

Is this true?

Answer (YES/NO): YES